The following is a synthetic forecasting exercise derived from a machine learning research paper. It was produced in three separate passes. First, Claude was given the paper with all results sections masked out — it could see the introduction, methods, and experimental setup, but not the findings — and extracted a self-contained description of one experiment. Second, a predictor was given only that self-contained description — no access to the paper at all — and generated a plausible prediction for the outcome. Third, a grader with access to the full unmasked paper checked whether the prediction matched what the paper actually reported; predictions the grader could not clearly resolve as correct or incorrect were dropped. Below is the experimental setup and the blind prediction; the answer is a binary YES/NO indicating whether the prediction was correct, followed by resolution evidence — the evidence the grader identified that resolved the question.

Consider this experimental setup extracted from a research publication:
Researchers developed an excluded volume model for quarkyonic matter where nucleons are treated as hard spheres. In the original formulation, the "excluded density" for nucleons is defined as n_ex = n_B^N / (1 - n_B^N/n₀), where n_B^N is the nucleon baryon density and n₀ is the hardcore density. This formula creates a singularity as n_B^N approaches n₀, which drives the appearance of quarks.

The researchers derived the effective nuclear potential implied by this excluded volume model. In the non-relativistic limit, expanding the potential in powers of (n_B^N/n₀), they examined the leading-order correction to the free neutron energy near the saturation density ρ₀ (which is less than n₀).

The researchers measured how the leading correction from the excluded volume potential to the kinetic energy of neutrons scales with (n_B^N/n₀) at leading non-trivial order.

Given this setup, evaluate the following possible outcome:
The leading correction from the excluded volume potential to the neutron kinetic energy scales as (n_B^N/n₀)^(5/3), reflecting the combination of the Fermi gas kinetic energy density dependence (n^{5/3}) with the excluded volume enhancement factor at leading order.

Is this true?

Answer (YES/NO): NO